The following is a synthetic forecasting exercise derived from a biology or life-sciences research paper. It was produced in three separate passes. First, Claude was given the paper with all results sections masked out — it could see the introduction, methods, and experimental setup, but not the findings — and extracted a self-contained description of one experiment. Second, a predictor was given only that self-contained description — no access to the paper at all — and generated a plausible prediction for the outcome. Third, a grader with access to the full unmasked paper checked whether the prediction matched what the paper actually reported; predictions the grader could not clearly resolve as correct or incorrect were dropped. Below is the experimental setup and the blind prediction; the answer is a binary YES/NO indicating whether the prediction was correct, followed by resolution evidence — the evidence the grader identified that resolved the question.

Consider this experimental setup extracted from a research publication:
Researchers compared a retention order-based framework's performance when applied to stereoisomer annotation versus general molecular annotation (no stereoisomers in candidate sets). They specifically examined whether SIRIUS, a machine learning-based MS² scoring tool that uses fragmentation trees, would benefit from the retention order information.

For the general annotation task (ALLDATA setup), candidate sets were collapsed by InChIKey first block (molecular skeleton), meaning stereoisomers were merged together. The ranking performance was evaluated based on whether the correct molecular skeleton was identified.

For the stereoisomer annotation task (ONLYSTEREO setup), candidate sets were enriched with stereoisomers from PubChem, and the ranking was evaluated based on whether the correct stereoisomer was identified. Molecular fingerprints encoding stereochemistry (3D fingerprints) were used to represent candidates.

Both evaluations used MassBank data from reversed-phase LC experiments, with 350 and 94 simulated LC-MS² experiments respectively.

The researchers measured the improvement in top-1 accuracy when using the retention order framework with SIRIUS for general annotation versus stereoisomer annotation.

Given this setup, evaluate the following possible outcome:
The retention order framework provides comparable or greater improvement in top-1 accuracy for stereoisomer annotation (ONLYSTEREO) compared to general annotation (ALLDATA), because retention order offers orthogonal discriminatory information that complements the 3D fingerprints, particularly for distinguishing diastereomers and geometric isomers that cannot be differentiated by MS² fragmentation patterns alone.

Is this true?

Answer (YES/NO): YES